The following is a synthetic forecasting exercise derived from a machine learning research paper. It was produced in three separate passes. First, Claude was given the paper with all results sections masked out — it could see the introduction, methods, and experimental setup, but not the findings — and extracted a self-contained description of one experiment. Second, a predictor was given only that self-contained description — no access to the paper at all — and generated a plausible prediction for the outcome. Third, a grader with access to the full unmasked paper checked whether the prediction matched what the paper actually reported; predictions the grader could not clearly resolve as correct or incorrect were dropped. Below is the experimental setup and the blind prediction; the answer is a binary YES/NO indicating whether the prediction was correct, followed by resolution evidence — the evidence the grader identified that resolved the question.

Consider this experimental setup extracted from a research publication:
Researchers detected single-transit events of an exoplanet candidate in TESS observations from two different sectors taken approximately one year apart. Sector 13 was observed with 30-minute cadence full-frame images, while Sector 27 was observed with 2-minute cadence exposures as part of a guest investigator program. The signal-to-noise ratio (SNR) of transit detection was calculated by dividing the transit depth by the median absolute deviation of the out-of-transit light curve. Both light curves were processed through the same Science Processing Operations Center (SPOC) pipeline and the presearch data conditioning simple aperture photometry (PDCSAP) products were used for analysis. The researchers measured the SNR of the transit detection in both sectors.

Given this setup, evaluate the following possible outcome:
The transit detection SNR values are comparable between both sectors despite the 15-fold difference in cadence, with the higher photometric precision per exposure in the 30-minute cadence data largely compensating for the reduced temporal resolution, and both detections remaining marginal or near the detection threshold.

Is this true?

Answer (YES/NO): NO